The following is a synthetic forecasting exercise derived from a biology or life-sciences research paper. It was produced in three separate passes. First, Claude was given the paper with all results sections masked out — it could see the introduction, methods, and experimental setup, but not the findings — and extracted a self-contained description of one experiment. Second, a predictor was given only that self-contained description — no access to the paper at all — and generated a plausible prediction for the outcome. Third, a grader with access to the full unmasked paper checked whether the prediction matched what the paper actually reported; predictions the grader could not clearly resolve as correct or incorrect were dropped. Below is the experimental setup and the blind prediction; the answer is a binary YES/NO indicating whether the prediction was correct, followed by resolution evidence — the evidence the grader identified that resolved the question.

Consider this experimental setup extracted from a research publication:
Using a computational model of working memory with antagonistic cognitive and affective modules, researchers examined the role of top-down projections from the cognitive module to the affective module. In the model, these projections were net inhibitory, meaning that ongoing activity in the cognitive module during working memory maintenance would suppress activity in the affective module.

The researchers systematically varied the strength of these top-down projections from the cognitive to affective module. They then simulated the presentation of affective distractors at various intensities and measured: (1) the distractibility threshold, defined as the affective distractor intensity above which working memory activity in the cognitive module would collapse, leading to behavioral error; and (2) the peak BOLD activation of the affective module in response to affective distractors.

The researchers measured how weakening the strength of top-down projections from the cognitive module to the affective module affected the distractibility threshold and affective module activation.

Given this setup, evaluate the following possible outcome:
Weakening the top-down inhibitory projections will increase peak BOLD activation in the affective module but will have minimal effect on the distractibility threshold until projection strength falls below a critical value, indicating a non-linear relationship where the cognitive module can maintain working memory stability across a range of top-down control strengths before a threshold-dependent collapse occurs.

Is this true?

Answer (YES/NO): NO